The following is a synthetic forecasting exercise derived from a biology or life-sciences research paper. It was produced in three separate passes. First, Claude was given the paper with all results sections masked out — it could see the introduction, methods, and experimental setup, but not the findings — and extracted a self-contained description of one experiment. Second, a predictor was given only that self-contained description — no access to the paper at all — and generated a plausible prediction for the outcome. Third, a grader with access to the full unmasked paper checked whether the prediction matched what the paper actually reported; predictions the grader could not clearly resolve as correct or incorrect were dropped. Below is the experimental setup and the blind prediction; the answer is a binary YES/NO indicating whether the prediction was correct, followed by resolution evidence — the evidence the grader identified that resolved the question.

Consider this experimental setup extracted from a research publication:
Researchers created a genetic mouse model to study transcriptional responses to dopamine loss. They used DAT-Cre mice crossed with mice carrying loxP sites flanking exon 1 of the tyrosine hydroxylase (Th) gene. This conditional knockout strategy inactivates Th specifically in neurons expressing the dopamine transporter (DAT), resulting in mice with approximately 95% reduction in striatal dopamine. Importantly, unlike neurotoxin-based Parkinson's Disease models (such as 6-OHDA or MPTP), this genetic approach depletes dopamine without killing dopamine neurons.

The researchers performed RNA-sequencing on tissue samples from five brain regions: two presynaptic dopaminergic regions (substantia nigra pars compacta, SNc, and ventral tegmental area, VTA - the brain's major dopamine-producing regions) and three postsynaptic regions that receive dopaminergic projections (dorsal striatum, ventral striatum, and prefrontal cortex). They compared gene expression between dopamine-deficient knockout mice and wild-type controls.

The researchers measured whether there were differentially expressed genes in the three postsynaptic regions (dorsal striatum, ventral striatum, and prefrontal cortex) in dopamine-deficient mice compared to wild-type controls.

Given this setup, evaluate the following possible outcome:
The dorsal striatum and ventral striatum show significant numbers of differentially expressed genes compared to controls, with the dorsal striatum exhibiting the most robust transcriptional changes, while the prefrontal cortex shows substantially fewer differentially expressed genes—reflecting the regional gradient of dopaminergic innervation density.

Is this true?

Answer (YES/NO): NO